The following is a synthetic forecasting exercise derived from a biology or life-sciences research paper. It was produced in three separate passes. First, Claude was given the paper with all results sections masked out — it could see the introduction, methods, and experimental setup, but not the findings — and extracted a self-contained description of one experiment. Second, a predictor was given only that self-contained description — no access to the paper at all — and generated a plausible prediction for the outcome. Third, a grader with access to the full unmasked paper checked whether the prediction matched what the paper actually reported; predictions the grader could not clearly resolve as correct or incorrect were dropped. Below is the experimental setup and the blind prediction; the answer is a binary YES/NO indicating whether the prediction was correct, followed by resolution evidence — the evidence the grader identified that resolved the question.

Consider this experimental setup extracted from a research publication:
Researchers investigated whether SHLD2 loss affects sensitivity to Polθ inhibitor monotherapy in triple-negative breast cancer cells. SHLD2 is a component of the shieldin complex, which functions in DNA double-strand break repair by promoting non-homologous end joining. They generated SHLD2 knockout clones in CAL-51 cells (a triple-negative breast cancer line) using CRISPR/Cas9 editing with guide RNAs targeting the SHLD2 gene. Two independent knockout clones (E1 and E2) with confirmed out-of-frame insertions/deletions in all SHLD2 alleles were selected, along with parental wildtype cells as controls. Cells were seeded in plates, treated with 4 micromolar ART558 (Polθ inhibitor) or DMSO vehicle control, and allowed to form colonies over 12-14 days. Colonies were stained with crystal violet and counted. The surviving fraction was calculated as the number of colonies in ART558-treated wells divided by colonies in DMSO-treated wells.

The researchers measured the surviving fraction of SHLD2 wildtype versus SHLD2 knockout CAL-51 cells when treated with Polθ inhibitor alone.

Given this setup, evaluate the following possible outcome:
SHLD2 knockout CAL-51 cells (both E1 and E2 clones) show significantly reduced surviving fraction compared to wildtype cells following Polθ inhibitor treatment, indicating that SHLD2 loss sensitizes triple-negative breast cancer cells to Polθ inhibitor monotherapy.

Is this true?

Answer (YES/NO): NO